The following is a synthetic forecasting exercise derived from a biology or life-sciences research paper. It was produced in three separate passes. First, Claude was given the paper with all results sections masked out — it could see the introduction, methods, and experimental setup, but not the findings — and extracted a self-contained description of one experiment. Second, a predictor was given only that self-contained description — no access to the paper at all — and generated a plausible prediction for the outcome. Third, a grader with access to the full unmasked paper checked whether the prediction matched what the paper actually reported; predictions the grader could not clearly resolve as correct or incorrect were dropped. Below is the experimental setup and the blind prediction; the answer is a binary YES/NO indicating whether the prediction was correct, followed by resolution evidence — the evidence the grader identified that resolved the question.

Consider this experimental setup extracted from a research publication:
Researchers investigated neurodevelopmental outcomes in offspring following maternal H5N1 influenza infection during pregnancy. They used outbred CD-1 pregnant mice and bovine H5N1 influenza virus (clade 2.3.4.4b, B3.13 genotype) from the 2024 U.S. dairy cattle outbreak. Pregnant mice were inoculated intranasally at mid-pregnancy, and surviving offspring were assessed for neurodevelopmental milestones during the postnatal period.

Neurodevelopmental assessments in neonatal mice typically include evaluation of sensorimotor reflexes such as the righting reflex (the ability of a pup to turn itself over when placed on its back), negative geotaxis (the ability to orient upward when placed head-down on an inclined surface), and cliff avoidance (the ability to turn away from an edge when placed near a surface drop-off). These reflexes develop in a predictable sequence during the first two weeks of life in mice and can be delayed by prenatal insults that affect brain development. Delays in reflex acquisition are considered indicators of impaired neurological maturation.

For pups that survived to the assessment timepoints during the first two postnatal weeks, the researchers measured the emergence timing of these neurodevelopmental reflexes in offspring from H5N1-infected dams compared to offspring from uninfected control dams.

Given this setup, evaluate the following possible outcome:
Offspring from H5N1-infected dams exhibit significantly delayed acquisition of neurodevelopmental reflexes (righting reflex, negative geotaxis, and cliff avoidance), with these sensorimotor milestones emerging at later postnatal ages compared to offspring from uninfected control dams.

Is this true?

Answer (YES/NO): YES